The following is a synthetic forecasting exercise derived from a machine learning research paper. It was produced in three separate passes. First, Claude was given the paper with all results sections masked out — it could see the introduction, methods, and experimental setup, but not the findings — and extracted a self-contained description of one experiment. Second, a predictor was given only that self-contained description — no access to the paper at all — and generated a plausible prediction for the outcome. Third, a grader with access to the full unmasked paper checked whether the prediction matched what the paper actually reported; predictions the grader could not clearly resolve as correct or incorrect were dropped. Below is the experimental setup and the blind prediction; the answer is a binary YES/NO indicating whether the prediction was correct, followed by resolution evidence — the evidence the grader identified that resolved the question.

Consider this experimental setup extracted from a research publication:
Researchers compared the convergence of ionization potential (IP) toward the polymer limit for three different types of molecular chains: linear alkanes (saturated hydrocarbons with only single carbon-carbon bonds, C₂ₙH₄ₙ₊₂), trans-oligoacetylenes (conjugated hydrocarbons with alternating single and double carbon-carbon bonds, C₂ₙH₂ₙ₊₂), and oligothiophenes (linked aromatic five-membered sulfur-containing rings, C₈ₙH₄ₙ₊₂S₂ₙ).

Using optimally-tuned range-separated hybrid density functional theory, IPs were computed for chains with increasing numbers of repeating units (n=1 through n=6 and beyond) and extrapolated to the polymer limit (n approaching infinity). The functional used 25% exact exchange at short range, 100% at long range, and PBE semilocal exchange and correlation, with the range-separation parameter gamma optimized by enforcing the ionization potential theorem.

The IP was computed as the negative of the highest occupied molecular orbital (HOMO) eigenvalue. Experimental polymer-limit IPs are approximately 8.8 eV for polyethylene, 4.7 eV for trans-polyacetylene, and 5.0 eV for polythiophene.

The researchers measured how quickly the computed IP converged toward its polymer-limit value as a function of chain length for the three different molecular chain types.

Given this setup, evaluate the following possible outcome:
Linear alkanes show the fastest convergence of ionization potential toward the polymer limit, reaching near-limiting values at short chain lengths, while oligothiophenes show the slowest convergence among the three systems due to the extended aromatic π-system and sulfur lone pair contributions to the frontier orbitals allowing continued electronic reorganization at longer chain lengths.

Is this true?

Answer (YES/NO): NO